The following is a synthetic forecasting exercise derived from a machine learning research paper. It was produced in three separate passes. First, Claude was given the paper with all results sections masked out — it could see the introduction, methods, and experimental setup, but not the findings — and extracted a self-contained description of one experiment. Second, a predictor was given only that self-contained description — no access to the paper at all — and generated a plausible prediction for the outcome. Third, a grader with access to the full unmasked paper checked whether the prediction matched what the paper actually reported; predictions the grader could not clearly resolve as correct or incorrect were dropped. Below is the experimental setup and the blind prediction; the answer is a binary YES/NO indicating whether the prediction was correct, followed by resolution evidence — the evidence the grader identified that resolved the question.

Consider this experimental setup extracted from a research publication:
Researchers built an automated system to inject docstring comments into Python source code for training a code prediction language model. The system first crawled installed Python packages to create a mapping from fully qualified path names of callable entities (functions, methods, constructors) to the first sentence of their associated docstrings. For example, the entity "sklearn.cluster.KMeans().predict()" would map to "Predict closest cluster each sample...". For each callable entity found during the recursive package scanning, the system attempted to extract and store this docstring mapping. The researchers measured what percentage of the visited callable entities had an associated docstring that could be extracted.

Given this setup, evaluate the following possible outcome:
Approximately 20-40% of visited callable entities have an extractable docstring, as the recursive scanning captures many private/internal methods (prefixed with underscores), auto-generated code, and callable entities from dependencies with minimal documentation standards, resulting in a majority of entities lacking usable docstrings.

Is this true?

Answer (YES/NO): NO